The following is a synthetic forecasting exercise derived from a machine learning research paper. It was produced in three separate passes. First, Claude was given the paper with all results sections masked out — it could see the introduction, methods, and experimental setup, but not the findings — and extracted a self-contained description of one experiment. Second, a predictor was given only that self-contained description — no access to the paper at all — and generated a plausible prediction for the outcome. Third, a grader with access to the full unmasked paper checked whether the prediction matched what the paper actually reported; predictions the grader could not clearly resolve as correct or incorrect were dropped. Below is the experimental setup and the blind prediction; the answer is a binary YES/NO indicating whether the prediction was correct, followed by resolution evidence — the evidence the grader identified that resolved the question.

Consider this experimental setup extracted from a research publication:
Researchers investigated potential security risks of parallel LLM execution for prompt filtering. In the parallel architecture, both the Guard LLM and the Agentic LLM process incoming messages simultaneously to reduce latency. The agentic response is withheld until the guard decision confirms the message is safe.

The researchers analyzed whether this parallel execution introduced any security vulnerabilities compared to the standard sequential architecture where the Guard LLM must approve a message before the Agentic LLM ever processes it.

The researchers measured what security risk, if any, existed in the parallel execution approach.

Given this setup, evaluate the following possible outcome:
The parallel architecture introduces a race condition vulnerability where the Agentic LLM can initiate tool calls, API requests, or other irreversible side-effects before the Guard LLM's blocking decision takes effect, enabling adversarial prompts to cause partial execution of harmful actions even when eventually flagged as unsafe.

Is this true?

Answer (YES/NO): YES